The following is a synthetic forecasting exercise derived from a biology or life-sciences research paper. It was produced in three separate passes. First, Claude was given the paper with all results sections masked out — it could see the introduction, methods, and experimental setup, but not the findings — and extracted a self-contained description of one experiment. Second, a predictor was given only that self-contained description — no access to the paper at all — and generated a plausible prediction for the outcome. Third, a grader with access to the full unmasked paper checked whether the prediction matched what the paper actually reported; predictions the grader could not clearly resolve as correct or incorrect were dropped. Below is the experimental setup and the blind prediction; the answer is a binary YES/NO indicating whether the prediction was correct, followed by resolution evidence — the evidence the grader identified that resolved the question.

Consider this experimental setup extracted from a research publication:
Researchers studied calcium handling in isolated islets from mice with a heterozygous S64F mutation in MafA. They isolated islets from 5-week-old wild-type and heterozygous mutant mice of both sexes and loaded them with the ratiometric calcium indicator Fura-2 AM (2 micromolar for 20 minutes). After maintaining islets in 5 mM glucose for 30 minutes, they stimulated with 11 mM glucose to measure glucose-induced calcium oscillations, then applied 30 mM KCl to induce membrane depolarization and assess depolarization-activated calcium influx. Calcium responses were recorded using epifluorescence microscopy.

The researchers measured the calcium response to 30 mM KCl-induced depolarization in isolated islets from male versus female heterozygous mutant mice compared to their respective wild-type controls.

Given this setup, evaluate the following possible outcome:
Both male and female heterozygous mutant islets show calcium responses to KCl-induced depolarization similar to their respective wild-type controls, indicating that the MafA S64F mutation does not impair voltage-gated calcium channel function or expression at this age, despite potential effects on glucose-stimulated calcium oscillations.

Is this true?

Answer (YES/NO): NO